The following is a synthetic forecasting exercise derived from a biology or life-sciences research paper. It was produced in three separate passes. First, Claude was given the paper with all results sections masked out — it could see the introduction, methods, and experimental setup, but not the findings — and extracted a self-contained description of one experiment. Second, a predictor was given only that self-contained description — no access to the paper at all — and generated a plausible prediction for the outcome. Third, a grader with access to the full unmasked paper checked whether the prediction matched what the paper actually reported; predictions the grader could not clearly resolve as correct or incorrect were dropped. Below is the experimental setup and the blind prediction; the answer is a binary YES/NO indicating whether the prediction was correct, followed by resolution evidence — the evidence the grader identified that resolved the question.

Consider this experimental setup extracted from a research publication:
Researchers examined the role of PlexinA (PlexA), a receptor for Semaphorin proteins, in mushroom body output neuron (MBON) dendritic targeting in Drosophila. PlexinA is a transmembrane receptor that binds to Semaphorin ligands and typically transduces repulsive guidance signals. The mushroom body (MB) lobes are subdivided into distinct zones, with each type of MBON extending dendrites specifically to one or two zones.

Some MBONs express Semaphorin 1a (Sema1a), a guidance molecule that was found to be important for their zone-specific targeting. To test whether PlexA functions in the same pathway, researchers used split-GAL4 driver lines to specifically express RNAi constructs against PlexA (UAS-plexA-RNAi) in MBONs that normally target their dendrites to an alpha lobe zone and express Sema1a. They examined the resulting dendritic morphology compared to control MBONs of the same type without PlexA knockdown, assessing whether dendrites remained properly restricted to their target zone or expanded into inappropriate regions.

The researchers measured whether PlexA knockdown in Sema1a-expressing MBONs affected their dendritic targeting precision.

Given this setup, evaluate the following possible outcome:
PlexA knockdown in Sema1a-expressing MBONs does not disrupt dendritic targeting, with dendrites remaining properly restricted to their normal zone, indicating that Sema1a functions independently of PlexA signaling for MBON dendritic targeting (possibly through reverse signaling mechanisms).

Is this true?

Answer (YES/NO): YES